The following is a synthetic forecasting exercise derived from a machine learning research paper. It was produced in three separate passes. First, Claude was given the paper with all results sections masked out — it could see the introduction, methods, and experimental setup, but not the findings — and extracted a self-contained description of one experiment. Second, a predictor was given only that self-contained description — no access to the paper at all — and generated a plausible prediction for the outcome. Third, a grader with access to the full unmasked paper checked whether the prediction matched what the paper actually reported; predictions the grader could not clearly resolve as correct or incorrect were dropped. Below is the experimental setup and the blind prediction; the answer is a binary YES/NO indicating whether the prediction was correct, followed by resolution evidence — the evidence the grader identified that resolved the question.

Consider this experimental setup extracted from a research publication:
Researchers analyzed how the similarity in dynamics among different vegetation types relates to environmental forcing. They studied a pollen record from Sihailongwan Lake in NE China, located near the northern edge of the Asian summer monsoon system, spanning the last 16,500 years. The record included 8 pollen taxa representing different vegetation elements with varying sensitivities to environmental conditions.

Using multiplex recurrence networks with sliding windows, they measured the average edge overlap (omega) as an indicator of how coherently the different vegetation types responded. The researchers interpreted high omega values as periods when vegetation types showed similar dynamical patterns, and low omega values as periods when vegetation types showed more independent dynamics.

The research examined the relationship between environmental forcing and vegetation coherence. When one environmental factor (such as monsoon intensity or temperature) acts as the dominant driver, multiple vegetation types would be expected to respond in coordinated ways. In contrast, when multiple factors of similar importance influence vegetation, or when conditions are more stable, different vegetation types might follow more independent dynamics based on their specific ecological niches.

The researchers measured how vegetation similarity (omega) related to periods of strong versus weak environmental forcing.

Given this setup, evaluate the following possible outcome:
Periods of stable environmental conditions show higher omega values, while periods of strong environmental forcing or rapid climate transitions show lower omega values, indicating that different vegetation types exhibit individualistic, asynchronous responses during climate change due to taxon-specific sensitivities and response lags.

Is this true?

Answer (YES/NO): NO